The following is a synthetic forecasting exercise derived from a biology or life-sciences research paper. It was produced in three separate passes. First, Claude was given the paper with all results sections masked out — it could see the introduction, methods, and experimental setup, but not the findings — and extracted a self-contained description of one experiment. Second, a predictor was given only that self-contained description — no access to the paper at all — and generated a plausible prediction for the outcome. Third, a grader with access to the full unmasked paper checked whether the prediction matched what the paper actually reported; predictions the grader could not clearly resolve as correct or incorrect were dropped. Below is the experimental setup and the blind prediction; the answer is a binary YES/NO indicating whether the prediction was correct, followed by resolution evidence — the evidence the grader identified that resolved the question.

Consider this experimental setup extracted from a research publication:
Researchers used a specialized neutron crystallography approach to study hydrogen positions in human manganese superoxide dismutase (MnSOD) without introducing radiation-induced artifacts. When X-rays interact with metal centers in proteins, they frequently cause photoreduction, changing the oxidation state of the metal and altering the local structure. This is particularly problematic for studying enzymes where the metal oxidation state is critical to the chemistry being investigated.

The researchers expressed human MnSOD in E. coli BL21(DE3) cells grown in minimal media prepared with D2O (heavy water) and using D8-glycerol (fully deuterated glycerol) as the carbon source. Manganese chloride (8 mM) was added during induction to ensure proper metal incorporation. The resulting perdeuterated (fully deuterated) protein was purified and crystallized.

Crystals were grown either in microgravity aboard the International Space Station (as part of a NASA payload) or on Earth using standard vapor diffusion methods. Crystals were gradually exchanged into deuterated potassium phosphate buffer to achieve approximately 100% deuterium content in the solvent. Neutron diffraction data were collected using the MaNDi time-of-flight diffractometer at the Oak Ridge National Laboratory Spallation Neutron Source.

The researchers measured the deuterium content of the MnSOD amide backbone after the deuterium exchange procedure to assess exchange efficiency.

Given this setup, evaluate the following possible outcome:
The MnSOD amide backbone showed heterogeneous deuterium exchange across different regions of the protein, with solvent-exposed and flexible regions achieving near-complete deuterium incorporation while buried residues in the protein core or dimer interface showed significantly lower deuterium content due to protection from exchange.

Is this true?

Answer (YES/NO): NO